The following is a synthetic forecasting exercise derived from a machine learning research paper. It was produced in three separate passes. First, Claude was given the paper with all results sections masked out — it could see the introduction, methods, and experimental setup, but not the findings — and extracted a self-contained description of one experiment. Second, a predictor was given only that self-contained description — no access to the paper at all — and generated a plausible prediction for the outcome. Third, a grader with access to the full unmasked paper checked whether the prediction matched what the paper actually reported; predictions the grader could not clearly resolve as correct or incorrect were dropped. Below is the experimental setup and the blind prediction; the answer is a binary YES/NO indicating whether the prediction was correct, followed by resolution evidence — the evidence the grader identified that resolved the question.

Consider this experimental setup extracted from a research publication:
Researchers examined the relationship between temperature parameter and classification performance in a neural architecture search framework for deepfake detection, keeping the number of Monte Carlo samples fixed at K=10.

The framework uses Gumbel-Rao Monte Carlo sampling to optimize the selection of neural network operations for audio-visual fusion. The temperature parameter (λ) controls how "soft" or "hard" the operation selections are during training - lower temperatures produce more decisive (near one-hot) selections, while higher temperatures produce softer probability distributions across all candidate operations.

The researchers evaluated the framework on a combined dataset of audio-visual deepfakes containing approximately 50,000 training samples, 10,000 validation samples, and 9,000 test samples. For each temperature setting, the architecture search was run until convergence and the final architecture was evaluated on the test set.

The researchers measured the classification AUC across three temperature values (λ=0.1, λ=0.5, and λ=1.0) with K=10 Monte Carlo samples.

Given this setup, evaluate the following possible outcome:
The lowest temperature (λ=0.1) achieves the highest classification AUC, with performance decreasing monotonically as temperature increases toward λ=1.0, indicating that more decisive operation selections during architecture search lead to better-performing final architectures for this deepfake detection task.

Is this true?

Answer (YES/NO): YES